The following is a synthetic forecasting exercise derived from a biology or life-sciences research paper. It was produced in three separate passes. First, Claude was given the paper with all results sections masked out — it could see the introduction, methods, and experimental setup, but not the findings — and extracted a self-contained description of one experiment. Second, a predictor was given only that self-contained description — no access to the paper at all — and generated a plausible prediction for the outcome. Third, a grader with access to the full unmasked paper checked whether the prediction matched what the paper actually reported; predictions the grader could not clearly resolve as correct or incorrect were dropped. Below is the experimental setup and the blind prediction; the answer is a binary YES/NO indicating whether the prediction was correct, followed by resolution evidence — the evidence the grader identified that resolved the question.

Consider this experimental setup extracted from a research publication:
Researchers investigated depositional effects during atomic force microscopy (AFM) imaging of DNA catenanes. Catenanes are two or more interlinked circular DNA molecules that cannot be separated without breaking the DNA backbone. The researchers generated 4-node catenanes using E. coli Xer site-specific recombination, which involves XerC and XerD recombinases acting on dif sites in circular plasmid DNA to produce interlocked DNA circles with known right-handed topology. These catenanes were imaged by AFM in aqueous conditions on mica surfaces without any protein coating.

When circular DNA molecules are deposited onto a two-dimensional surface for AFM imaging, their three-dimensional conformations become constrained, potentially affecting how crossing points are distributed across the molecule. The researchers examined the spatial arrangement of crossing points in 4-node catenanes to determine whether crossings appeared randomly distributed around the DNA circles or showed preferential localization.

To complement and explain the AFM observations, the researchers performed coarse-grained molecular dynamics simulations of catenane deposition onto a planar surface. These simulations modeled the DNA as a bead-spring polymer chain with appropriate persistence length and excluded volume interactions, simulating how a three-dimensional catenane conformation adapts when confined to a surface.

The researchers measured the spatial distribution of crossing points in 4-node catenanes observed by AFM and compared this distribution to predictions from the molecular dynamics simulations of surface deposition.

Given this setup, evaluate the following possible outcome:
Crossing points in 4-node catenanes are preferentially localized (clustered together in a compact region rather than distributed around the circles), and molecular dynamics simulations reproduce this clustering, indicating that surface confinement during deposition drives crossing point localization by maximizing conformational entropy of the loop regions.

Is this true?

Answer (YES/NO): NO